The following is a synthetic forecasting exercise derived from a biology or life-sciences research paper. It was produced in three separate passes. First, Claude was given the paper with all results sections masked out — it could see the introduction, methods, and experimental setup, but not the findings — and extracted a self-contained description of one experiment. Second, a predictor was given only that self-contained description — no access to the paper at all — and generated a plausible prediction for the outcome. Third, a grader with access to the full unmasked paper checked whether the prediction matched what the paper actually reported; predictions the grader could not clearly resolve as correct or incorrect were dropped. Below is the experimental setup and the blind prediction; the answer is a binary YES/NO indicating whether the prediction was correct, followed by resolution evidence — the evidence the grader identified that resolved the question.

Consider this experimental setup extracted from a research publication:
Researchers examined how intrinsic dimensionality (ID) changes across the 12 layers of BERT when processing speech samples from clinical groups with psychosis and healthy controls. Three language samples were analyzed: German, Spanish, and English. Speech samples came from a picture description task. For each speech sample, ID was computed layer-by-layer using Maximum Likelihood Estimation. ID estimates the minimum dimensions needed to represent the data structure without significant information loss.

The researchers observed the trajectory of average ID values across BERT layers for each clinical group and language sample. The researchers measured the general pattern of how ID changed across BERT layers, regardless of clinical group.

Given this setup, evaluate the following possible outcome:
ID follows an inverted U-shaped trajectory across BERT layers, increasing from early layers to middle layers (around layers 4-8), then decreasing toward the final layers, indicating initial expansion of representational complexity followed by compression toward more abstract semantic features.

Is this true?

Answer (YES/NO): YES